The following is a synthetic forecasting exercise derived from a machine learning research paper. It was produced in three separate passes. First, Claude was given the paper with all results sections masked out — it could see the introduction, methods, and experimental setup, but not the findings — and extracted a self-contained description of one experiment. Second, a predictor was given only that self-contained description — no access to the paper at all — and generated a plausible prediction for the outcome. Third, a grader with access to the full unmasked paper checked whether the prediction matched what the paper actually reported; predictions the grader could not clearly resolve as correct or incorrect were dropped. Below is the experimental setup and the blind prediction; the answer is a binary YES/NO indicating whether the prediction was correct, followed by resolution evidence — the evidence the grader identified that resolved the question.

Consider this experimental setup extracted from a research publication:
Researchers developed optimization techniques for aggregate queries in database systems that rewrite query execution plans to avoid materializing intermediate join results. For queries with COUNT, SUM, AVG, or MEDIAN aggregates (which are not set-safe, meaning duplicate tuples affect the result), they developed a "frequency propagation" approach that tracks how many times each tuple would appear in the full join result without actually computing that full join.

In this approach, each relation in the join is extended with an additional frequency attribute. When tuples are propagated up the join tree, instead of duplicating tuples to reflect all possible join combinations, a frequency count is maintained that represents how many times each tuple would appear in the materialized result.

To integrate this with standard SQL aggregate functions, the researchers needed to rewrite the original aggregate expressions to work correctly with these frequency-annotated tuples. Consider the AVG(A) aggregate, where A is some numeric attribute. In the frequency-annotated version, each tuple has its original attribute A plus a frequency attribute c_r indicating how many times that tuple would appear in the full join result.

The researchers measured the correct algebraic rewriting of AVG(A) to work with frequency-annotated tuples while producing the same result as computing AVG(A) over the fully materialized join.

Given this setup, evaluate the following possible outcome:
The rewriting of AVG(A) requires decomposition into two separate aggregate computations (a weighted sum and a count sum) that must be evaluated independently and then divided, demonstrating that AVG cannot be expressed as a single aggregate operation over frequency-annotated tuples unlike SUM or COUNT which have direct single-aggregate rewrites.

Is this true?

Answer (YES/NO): YES